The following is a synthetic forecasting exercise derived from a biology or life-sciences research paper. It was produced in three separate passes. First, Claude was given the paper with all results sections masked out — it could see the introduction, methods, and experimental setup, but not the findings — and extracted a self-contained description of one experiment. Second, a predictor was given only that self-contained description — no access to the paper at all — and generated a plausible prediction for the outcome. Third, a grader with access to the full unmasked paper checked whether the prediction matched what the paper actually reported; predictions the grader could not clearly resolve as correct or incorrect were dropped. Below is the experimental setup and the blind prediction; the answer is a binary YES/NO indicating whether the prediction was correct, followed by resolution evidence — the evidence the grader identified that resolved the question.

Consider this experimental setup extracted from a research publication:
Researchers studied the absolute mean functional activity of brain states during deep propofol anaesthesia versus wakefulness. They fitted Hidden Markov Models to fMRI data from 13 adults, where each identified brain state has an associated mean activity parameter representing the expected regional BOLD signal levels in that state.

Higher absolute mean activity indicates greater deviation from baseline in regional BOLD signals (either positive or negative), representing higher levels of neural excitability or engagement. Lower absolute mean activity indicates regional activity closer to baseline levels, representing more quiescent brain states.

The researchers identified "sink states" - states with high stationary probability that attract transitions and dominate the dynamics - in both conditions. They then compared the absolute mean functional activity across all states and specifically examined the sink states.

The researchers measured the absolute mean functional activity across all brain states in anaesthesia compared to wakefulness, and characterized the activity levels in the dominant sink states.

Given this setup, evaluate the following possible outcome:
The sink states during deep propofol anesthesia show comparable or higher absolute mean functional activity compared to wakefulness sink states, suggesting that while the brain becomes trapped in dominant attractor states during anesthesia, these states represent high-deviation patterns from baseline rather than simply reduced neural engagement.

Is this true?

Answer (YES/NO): NO